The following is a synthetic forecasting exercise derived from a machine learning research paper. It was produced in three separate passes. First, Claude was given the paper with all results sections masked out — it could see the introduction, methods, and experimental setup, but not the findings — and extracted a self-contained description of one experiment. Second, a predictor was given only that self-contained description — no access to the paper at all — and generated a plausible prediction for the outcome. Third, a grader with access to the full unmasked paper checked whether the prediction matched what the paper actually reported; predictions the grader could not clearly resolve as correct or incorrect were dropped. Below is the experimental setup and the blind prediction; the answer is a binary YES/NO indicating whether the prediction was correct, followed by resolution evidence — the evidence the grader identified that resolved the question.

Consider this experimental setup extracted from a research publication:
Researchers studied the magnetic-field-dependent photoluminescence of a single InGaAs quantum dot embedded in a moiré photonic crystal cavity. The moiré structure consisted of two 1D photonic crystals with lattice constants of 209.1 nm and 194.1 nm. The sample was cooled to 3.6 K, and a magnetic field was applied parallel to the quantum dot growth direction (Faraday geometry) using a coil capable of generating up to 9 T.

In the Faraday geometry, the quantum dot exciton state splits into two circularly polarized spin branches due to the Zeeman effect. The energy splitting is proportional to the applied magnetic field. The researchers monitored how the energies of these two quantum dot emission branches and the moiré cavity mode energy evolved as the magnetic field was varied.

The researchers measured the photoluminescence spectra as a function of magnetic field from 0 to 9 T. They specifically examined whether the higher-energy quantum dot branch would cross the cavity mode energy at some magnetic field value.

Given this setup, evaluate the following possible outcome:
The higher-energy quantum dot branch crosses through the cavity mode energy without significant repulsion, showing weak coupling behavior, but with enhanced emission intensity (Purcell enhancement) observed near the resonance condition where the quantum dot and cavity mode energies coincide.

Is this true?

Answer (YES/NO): YES